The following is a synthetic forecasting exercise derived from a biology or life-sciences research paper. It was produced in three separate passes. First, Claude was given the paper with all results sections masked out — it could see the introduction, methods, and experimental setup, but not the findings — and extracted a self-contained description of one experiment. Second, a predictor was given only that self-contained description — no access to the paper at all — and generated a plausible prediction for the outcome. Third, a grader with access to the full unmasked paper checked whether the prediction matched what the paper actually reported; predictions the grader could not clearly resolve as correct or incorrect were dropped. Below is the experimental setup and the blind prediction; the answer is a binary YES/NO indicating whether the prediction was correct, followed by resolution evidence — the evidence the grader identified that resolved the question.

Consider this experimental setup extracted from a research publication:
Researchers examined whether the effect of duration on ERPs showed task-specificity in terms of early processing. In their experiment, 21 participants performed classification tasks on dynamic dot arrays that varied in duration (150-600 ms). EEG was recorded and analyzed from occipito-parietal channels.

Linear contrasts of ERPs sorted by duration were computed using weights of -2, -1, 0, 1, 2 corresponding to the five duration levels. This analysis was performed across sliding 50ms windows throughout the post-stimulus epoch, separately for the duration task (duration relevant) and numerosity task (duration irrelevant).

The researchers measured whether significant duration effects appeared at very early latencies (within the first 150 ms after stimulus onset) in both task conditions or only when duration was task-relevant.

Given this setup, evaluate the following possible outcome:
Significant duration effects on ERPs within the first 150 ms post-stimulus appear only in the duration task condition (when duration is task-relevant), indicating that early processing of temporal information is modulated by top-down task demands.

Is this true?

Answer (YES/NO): NO